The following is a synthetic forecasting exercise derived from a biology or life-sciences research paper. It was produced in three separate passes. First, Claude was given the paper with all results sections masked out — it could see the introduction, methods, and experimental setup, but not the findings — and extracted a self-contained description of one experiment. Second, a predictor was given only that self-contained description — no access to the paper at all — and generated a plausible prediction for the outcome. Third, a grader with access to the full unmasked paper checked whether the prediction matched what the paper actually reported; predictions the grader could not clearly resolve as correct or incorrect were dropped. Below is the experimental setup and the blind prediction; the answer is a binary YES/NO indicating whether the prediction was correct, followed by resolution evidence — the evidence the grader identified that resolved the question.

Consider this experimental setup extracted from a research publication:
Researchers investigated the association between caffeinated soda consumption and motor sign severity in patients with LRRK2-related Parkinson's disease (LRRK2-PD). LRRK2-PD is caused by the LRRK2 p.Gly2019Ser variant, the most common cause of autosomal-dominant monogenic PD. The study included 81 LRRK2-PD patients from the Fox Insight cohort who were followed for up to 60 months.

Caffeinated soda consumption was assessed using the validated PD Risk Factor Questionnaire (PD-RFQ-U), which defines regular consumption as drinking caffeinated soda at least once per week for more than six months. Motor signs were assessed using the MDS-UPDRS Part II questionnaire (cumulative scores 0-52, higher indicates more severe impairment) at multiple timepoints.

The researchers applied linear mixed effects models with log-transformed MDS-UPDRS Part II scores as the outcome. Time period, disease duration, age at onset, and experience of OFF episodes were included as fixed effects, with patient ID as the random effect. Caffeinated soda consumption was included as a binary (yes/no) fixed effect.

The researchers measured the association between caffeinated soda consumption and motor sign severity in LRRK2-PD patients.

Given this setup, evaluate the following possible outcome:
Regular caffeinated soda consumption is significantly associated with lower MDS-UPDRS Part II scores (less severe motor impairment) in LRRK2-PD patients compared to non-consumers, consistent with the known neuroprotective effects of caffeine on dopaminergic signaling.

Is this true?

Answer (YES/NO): NO